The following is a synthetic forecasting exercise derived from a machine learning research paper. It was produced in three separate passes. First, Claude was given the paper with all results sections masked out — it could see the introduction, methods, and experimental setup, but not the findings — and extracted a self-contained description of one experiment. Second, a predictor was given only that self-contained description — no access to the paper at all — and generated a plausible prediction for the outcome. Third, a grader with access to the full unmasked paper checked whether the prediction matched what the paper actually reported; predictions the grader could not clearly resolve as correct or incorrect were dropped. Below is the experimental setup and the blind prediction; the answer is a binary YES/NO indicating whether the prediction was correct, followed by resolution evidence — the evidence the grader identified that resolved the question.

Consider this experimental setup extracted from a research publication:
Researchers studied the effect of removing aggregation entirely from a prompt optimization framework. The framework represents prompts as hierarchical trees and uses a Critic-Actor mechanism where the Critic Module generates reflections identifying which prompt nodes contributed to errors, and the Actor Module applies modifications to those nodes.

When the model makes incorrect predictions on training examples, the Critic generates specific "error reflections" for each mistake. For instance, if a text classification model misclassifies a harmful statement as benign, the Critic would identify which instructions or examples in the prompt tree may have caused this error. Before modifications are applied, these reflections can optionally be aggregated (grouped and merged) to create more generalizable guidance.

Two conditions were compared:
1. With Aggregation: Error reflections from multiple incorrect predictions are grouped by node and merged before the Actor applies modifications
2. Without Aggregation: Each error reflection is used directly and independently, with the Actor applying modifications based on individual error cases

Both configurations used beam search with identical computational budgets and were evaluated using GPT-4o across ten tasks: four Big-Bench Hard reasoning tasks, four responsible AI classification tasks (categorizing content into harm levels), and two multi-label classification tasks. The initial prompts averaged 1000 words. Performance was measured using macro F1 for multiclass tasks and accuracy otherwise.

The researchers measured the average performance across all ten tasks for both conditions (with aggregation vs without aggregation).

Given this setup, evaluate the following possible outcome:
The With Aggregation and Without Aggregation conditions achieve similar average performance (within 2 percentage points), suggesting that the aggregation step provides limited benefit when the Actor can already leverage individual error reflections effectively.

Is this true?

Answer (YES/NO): NO